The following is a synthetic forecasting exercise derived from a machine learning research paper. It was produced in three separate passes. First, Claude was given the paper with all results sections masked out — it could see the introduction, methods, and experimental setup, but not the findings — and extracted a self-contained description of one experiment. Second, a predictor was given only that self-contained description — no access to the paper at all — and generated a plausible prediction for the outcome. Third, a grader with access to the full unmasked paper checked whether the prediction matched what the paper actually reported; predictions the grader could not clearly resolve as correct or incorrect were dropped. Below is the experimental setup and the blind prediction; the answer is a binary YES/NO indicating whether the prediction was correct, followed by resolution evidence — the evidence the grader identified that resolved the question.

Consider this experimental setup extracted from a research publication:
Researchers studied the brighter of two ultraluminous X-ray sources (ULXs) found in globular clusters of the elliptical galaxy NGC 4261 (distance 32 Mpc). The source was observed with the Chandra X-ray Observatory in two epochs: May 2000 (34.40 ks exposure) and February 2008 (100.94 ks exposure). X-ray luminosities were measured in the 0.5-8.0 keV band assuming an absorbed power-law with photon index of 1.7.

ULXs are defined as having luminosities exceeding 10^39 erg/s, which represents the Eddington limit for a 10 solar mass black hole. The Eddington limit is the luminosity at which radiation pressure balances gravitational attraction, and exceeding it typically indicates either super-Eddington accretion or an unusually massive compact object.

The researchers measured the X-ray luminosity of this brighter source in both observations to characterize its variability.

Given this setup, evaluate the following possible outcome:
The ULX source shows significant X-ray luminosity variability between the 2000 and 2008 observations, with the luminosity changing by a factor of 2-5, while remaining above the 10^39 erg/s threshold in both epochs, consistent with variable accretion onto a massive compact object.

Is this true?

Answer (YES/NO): NO